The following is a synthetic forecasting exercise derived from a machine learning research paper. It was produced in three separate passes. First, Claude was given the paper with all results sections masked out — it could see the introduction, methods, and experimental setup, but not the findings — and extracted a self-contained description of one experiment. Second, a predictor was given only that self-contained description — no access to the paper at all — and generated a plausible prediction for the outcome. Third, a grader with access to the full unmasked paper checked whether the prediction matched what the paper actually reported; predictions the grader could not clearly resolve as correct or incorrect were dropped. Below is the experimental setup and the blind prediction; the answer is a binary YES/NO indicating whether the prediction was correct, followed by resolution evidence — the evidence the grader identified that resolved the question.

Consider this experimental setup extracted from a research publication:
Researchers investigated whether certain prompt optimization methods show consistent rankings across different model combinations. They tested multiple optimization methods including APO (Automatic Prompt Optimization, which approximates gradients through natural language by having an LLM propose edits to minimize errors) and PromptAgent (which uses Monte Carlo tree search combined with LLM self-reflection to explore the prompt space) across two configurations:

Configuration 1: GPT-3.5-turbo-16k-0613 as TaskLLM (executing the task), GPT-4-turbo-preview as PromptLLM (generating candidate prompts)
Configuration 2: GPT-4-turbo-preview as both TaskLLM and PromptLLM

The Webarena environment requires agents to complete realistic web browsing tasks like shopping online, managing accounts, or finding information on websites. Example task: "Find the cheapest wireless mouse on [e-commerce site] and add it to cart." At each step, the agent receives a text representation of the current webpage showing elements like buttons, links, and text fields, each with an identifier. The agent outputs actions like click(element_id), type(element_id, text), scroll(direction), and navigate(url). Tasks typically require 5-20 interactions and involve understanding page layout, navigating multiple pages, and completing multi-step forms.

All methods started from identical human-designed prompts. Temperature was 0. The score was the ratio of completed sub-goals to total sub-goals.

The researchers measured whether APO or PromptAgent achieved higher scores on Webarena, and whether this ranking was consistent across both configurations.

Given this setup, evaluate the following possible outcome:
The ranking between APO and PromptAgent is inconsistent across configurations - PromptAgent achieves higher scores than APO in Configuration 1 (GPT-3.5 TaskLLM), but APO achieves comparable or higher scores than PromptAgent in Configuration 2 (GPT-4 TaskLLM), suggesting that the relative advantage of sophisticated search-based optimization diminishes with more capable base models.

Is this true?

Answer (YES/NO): YES